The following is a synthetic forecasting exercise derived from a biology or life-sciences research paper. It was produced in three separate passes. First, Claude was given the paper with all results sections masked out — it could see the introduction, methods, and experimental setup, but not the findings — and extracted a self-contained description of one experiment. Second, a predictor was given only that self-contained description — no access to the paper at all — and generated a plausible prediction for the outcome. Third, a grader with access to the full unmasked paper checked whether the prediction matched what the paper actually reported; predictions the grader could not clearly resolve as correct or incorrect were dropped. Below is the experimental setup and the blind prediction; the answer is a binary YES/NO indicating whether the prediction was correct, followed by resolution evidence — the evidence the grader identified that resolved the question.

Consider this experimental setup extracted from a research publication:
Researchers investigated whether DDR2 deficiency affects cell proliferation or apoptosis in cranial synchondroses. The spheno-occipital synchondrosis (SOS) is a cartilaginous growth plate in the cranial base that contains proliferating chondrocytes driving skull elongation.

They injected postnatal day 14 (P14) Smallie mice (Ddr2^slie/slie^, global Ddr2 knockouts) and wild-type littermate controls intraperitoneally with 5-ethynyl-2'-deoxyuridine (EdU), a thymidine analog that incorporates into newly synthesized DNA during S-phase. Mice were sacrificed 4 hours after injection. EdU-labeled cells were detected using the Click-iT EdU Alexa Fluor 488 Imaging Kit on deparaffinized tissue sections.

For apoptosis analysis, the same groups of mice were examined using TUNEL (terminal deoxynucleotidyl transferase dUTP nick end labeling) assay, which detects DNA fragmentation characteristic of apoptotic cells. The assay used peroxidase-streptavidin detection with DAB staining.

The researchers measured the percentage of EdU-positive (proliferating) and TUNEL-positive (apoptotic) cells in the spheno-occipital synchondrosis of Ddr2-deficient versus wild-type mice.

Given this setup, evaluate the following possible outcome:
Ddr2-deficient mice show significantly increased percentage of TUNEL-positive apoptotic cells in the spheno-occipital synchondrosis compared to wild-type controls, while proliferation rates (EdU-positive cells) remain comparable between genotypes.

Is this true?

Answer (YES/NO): NO